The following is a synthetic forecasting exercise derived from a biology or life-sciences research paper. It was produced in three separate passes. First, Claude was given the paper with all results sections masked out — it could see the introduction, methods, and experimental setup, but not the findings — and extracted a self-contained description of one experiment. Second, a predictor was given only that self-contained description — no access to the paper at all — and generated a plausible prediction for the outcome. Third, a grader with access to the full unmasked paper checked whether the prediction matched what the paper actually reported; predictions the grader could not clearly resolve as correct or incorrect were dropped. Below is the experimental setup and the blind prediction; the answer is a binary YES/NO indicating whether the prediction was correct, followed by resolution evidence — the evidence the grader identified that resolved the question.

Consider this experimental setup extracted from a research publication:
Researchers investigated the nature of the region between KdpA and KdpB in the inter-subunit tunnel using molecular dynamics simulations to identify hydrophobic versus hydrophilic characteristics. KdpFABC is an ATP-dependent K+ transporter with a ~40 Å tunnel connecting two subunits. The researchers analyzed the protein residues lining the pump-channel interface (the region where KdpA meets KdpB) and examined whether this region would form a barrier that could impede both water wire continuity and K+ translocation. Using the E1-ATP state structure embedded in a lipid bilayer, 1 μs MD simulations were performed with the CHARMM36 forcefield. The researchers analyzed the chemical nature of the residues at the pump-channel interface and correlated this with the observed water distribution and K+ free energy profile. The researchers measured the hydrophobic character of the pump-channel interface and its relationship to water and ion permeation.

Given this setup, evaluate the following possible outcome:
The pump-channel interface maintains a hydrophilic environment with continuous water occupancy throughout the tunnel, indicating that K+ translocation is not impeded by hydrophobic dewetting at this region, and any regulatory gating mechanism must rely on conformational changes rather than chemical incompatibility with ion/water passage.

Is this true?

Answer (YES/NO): NO